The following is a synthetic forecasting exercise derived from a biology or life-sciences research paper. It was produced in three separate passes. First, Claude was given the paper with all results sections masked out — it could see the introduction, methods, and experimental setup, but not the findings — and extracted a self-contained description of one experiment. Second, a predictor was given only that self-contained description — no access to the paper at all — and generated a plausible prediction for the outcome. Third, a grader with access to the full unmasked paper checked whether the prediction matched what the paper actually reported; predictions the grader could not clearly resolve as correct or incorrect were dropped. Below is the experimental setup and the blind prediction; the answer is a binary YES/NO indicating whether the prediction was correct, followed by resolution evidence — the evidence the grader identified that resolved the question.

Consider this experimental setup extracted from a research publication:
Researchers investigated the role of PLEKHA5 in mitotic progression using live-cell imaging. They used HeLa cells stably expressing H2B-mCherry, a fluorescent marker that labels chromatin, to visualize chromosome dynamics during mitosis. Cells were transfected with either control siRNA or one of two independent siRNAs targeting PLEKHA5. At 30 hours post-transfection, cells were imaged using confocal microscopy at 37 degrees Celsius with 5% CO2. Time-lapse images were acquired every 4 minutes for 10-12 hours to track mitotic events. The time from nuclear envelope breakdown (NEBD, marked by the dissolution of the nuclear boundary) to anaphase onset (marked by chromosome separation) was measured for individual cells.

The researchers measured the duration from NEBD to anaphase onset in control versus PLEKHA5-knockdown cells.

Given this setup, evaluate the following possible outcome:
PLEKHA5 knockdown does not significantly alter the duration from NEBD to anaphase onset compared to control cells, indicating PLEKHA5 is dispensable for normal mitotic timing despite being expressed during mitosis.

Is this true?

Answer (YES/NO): NO